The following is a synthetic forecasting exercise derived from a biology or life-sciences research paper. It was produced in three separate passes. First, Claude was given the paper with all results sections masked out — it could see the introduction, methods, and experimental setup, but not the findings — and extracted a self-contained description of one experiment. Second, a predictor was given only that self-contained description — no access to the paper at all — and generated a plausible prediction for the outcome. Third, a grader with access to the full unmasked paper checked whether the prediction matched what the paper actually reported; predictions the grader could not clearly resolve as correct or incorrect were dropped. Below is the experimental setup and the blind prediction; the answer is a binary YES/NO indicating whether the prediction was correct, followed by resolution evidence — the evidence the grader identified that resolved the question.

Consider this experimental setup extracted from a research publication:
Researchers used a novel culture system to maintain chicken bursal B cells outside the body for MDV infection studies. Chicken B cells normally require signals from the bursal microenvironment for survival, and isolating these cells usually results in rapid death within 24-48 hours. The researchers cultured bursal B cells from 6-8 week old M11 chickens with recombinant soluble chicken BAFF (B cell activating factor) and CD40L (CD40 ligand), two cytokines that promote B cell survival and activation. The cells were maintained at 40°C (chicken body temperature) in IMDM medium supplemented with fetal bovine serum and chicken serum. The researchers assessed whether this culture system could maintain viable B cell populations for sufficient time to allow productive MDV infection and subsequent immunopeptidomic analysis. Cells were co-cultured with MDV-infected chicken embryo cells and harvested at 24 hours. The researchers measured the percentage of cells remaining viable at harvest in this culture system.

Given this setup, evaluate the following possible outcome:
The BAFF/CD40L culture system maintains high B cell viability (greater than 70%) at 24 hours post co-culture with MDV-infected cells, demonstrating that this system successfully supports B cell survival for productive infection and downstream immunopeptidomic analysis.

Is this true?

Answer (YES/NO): NO